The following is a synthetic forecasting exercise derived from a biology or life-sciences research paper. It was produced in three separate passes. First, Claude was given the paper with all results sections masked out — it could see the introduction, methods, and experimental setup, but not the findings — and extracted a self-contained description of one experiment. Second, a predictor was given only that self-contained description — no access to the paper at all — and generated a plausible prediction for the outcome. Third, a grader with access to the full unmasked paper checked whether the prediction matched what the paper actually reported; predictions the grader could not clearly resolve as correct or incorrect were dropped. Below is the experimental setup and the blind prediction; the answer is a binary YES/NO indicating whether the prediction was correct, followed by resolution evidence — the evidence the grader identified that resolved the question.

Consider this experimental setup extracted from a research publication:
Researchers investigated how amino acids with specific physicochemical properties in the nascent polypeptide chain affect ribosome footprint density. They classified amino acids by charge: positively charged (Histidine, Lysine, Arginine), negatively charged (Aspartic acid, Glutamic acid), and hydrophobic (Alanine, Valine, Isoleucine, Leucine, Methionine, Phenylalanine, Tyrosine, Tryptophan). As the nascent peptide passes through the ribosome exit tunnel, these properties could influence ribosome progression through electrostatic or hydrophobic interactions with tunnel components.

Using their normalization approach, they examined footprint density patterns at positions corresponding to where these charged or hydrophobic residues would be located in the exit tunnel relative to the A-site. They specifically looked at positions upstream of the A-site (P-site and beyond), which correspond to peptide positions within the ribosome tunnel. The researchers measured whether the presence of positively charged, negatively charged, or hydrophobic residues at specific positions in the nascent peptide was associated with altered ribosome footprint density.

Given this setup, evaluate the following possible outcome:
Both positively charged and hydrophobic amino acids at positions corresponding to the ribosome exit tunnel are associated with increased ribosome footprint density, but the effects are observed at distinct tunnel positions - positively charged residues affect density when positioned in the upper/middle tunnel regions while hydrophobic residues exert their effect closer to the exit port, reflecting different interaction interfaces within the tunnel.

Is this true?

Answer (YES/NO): NO